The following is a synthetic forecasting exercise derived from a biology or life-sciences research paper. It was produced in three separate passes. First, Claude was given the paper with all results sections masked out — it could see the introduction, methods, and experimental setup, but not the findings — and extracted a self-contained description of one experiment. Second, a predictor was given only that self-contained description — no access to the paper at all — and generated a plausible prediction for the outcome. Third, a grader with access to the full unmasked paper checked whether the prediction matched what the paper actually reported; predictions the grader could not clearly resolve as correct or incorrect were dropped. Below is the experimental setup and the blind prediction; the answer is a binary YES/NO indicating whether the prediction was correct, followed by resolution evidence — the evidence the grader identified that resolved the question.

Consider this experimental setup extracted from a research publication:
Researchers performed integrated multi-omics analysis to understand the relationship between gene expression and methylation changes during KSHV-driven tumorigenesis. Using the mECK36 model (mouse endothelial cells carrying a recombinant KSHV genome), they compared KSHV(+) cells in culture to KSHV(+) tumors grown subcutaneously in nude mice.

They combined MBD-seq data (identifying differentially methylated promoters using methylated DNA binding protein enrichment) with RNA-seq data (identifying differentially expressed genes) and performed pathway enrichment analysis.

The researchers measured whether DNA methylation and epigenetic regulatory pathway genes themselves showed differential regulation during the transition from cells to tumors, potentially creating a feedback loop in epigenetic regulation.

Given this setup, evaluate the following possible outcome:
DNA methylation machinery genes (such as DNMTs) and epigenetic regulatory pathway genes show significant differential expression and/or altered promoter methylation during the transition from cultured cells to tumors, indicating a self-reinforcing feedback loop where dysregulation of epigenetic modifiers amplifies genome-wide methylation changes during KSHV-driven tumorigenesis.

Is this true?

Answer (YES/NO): YES